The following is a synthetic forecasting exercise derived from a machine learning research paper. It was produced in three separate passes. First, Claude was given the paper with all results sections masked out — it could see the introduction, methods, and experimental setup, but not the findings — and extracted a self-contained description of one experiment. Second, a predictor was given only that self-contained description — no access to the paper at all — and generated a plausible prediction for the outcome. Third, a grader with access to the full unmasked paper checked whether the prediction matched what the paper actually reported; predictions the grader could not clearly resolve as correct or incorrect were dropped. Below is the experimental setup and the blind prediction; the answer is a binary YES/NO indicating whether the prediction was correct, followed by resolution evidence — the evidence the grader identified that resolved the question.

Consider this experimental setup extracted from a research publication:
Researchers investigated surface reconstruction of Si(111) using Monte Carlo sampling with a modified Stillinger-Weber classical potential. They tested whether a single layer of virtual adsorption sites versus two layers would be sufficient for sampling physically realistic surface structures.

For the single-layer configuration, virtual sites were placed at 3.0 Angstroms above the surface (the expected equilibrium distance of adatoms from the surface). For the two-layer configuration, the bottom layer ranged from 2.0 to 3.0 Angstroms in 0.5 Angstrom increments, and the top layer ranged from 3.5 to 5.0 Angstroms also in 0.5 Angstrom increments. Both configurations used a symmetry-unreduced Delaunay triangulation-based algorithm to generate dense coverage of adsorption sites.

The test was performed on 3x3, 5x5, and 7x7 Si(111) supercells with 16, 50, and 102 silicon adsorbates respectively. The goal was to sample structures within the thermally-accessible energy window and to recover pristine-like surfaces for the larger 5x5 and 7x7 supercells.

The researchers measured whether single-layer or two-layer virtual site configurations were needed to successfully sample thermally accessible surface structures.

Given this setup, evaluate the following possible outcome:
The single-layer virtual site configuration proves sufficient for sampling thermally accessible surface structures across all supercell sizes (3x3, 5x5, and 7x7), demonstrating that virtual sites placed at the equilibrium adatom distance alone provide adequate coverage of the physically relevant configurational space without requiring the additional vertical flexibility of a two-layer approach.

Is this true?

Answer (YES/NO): YES